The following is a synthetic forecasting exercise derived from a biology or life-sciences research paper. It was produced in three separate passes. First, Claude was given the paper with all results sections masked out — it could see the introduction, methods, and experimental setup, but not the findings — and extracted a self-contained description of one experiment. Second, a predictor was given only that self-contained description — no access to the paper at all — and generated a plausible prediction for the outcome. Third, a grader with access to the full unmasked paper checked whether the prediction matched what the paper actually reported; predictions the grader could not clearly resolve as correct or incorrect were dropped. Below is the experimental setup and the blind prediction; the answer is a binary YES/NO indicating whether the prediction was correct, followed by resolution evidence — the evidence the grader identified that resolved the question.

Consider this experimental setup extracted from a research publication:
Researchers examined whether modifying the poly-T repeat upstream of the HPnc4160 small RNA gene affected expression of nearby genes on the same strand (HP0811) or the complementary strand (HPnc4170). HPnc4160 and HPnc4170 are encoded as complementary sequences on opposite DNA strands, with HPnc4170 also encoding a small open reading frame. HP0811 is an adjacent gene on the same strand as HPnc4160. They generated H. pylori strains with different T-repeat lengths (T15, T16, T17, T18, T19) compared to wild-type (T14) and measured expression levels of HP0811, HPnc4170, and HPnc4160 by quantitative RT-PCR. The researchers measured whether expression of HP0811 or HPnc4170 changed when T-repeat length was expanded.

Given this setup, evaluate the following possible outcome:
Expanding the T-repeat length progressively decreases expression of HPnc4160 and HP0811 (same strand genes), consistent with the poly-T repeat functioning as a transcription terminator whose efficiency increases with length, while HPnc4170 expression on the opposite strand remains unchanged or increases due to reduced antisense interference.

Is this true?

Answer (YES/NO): NO